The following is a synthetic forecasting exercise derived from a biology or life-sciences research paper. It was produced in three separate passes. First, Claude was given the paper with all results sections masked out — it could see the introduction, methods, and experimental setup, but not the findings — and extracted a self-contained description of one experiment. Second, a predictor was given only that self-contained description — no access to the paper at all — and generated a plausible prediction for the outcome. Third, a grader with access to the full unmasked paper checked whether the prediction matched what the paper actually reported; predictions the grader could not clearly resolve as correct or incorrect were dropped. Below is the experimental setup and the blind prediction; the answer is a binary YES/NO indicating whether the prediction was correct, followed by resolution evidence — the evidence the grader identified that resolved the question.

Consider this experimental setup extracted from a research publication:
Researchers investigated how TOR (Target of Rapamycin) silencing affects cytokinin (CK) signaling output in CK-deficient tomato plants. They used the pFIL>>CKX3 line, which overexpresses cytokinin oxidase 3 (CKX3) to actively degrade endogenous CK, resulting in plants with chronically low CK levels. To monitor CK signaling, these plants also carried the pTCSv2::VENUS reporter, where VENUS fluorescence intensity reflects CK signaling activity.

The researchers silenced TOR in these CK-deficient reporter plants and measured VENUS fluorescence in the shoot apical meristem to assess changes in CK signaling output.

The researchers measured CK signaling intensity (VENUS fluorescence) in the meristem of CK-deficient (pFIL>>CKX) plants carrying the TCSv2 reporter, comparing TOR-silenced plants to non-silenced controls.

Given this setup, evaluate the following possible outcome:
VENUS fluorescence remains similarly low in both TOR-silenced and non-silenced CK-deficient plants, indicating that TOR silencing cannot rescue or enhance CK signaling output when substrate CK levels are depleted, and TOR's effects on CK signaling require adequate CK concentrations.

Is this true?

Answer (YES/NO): NO